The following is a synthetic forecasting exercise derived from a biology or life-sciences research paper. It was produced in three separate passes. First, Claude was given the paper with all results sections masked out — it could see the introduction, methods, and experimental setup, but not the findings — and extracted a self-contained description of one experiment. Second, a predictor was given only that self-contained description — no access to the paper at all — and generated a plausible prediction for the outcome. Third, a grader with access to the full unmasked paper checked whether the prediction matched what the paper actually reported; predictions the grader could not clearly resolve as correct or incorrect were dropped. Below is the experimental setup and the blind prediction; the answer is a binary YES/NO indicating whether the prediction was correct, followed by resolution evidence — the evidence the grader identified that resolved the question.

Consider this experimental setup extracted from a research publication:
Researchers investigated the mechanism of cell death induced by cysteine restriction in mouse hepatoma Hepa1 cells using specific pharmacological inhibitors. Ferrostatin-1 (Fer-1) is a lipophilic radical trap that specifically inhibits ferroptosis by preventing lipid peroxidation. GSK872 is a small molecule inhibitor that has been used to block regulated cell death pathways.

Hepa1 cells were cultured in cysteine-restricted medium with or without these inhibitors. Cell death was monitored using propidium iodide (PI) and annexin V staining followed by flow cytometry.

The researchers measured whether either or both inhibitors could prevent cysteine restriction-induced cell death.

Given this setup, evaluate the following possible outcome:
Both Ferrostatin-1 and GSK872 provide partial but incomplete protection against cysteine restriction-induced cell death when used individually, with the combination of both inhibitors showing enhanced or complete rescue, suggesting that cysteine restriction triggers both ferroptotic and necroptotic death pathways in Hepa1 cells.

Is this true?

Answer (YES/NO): NO